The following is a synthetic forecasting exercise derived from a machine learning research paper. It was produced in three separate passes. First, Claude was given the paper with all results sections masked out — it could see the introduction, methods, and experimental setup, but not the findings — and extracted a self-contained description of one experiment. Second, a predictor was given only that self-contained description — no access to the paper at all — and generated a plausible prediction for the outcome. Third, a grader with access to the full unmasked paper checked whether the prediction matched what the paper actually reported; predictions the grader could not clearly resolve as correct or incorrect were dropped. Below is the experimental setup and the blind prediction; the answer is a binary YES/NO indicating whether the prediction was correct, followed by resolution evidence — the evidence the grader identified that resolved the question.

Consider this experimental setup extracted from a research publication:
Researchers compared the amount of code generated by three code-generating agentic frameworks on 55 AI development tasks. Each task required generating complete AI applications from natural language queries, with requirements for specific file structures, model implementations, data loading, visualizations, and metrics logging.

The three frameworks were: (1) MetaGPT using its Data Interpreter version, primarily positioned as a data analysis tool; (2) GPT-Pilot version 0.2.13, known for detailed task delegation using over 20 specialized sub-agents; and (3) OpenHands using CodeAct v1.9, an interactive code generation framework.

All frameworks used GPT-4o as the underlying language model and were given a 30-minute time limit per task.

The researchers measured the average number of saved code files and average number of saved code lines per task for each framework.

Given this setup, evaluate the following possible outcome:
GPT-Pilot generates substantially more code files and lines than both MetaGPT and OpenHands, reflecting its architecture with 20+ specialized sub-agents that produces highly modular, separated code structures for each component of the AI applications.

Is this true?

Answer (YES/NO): YES